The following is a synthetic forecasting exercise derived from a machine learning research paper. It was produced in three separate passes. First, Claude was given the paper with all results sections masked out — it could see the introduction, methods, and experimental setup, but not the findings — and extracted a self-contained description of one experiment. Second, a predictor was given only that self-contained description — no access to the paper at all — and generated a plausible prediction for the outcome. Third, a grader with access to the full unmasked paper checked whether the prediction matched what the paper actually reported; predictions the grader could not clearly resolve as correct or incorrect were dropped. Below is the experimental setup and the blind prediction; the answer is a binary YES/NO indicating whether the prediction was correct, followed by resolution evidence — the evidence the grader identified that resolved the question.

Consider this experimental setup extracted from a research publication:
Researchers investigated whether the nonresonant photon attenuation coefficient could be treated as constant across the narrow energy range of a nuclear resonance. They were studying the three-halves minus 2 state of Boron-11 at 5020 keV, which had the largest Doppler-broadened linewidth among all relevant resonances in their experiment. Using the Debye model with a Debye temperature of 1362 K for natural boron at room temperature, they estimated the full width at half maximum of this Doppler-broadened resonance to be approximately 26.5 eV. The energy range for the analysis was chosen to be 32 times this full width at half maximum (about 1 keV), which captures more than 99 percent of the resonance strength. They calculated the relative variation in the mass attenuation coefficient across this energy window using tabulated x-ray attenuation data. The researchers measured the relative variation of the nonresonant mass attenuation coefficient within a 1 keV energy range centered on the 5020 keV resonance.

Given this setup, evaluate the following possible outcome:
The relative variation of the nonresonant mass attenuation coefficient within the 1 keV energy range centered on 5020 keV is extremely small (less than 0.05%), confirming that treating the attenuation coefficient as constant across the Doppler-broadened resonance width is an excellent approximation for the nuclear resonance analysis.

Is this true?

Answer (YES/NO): YES